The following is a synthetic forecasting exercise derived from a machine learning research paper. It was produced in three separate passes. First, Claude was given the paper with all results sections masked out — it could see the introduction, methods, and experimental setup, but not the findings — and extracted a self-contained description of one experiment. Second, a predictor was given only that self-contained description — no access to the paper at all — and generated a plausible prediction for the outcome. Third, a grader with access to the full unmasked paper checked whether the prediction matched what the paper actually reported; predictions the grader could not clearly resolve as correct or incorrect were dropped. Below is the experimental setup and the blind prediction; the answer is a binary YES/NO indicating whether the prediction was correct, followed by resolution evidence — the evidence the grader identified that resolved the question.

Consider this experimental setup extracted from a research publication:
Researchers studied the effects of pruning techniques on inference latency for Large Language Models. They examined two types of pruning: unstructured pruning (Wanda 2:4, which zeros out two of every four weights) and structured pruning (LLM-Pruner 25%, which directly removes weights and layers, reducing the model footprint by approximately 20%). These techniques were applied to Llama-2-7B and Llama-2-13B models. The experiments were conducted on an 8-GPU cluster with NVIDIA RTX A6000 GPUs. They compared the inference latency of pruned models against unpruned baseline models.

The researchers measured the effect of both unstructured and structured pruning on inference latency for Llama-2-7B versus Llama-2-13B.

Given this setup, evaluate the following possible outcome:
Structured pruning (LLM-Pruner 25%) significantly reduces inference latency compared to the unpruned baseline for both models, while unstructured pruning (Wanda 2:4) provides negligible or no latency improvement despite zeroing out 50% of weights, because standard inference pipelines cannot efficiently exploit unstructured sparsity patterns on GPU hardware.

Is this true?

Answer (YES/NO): NO